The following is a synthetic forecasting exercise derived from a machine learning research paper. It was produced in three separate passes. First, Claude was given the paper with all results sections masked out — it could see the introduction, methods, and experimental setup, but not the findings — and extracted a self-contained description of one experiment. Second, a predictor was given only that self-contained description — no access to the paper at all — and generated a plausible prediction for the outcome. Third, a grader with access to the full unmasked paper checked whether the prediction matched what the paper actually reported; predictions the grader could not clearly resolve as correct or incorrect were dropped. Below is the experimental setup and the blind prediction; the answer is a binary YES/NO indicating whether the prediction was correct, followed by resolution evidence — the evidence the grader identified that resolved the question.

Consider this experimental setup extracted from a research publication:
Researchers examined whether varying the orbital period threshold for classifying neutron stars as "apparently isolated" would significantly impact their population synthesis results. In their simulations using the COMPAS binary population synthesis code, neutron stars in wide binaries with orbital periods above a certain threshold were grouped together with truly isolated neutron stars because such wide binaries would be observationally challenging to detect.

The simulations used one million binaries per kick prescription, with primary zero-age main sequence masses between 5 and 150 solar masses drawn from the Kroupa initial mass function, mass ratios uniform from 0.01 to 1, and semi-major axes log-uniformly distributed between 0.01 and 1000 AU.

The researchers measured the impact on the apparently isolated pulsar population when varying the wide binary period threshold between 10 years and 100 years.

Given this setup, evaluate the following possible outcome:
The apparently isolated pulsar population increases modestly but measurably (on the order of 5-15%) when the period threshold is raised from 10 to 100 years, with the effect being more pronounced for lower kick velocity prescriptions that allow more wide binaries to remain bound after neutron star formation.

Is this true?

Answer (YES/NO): NO